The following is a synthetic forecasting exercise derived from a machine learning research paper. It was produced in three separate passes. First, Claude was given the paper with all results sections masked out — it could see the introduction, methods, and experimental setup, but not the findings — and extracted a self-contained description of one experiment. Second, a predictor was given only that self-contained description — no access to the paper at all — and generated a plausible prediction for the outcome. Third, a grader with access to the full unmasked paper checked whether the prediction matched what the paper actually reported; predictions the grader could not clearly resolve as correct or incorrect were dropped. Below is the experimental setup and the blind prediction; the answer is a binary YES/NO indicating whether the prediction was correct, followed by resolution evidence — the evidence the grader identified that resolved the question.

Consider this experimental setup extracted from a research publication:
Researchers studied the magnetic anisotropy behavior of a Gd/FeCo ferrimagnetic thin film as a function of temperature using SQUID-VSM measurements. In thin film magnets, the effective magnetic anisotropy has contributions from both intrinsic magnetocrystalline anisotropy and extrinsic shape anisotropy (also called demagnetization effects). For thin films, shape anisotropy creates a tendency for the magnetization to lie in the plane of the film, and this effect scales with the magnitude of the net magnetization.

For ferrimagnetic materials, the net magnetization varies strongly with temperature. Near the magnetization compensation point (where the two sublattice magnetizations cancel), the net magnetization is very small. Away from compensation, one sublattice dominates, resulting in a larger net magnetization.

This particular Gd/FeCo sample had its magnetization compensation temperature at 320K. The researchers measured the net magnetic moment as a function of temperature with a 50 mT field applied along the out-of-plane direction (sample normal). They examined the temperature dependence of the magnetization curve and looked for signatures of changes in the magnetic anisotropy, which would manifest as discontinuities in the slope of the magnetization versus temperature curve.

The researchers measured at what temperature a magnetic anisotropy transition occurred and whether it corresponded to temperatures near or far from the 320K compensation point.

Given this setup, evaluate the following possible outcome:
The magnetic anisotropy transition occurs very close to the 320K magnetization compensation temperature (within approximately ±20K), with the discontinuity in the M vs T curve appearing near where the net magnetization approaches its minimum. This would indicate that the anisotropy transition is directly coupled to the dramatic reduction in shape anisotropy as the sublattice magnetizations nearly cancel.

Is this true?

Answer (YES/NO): NO